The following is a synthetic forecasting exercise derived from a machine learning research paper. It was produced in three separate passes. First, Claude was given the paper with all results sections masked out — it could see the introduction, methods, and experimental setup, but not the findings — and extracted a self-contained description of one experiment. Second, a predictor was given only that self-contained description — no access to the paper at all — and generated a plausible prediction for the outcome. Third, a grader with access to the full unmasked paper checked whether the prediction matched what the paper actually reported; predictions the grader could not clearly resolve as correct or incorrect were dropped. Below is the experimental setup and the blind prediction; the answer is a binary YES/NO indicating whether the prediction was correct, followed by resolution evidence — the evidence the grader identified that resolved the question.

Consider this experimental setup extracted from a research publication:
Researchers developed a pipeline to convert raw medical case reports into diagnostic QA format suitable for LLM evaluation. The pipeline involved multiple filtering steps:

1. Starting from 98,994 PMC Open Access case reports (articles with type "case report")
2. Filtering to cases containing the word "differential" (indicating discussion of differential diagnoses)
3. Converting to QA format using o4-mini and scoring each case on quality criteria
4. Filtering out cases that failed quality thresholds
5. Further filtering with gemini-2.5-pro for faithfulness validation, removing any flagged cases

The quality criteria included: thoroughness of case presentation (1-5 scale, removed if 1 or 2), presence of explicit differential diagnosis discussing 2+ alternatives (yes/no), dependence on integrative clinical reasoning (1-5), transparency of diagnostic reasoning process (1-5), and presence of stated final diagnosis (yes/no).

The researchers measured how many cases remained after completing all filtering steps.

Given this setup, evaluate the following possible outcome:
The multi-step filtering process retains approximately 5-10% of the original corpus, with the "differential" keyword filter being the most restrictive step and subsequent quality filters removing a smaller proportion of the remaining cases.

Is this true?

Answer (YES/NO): NO